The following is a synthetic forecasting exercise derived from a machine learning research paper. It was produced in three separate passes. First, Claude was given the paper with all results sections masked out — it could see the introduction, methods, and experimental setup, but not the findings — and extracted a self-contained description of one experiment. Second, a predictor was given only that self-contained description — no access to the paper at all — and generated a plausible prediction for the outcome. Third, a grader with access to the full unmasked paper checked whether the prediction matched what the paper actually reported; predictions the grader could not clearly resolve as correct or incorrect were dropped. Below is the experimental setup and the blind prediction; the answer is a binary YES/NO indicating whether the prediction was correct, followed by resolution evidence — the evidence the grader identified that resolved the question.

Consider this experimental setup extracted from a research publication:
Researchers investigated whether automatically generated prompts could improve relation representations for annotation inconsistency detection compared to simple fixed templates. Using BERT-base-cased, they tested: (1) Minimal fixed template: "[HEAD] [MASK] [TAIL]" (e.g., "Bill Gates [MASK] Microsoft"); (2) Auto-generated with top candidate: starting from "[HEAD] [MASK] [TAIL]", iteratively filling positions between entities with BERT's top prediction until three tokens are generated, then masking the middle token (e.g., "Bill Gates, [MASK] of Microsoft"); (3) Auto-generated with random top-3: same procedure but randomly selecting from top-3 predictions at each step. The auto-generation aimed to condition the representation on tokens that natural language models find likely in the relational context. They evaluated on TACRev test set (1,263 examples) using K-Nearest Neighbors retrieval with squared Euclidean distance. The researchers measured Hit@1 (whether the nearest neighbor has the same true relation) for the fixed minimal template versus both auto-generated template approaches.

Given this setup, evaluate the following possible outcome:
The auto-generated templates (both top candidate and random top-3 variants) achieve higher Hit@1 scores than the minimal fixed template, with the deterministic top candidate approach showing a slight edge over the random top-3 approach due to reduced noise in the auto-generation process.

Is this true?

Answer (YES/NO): NO